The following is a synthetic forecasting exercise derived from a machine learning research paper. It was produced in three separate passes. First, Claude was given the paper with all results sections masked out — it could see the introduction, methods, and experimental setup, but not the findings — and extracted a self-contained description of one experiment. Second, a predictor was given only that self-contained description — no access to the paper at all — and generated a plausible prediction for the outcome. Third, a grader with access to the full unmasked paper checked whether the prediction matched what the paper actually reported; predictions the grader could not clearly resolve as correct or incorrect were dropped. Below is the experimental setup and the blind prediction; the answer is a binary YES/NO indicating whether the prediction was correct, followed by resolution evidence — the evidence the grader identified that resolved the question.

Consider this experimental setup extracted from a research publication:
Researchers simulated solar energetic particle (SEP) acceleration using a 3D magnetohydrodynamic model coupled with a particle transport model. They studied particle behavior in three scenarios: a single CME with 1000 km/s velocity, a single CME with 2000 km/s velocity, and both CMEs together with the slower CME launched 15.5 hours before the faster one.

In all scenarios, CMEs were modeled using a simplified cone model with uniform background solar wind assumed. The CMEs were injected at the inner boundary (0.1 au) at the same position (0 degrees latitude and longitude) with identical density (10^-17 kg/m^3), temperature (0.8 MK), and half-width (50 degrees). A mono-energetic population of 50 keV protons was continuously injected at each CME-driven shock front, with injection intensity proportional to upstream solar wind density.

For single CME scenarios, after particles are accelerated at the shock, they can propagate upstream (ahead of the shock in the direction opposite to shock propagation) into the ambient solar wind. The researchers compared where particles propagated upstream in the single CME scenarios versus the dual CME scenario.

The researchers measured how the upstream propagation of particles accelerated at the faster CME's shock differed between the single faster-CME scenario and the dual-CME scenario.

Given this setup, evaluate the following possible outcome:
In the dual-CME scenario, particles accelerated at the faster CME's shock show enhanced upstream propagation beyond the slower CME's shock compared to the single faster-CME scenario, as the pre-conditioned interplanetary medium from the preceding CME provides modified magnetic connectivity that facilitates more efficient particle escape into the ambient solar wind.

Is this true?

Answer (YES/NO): NO